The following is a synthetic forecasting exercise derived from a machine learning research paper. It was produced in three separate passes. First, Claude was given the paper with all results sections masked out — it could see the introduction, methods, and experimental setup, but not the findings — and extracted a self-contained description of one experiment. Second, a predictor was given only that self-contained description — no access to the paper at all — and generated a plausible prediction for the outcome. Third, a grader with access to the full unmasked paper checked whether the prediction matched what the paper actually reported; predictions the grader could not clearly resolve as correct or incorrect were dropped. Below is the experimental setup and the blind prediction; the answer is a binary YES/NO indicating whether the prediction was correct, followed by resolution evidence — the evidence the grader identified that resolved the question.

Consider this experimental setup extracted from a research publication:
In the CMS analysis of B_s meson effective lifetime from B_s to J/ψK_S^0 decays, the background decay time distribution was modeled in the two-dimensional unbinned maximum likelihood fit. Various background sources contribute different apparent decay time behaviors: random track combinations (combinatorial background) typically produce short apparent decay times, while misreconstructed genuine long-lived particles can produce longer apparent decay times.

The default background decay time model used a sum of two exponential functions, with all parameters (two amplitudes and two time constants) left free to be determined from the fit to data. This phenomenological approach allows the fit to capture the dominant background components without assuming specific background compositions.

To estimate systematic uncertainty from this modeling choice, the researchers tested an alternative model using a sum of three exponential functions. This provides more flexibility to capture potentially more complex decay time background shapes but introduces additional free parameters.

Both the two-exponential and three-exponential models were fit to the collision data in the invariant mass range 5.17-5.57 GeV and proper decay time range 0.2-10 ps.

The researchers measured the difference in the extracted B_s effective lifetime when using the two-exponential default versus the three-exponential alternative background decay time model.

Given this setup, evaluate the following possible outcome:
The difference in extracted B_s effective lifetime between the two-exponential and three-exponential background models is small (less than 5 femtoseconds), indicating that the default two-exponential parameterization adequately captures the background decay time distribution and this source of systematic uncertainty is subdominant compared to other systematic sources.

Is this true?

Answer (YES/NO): NO